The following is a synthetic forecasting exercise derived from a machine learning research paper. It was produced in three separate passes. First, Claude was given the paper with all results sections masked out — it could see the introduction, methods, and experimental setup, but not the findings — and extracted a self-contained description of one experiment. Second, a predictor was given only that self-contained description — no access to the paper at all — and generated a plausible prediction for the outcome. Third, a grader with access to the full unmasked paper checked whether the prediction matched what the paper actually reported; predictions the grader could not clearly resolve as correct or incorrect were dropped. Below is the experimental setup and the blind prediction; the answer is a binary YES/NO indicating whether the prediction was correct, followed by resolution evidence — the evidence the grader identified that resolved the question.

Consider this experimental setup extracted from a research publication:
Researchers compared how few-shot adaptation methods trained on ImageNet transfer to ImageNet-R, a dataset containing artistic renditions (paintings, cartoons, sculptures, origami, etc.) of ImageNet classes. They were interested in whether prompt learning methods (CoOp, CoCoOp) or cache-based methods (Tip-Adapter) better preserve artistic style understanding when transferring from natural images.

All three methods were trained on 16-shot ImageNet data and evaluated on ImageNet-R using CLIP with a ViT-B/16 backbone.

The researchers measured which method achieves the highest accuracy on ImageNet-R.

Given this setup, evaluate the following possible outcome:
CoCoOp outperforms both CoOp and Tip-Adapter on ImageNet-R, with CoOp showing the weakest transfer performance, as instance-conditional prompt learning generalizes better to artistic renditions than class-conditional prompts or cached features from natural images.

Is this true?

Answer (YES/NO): NO